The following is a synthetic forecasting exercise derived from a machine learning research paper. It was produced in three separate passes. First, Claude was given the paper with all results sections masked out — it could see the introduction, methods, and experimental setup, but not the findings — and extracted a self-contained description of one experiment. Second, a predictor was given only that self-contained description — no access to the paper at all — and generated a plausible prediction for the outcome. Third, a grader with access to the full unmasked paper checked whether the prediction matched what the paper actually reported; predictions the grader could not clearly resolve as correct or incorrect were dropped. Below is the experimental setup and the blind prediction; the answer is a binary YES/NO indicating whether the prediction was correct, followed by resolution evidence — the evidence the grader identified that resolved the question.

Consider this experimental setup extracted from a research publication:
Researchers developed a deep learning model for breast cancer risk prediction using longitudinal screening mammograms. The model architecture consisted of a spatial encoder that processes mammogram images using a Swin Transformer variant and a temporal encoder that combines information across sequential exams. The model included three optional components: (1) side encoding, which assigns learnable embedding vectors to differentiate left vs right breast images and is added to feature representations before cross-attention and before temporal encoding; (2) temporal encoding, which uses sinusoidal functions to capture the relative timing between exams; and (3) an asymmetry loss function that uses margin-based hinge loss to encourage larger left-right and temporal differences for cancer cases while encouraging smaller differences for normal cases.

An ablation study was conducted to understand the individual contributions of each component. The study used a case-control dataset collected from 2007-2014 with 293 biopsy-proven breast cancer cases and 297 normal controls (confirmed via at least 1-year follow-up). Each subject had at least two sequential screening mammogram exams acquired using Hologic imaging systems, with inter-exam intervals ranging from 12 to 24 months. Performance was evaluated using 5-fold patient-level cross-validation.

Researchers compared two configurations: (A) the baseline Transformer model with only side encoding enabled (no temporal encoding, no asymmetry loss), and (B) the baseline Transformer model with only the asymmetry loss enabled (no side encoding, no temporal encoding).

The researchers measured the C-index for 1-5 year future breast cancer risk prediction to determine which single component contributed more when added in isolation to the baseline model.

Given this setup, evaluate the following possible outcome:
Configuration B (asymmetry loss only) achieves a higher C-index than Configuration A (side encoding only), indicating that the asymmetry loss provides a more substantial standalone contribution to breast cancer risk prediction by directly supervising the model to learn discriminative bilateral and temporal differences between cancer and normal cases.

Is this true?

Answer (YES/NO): YES